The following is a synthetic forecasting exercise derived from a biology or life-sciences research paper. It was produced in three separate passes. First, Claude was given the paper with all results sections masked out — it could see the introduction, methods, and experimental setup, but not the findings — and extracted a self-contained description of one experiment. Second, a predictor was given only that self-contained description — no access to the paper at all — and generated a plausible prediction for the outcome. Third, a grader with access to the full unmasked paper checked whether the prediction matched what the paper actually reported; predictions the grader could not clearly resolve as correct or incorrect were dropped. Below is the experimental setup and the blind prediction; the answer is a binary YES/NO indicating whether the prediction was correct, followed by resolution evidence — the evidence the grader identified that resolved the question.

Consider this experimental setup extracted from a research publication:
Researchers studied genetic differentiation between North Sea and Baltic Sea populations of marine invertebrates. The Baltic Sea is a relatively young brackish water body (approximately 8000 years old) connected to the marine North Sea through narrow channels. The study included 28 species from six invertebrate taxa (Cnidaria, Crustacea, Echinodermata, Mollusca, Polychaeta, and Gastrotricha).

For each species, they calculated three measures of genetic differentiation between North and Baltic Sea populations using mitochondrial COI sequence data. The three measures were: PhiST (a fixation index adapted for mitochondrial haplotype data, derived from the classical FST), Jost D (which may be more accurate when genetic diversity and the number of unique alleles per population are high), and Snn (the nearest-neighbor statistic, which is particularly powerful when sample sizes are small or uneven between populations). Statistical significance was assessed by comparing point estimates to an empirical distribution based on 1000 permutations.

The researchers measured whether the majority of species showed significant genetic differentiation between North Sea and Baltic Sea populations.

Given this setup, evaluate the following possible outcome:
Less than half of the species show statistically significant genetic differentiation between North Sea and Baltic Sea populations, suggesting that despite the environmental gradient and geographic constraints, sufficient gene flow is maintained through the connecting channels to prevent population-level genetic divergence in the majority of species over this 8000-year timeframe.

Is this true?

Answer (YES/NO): NO